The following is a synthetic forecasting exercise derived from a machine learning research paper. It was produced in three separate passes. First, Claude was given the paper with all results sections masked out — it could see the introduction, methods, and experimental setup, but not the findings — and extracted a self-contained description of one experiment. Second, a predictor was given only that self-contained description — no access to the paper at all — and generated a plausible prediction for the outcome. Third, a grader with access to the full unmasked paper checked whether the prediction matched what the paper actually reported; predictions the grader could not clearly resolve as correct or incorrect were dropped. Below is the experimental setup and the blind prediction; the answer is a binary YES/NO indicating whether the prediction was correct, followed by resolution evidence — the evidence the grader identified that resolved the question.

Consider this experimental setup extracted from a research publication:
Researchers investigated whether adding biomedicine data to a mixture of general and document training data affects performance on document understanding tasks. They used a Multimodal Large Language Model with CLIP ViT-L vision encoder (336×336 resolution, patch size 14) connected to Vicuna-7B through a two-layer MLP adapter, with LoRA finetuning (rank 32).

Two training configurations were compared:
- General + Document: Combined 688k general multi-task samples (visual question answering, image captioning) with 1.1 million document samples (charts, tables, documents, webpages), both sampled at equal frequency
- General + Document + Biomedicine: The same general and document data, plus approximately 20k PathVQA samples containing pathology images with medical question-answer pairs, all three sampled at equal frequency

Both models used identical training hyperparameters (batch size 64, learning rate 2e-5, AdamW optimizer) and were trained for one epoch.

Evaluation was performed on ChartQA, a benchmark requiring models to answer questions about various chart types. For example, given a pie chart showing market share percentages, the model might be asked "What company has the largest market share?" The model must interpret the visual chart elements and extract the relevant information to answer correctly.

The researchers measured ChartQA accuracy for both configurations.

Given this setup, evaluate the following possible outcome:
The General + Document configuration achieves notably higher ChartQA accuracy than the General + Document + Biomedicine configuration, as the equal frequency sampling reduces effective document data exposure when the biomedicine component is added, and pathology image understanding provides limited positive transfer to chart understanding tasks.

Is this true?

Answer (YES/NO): NO